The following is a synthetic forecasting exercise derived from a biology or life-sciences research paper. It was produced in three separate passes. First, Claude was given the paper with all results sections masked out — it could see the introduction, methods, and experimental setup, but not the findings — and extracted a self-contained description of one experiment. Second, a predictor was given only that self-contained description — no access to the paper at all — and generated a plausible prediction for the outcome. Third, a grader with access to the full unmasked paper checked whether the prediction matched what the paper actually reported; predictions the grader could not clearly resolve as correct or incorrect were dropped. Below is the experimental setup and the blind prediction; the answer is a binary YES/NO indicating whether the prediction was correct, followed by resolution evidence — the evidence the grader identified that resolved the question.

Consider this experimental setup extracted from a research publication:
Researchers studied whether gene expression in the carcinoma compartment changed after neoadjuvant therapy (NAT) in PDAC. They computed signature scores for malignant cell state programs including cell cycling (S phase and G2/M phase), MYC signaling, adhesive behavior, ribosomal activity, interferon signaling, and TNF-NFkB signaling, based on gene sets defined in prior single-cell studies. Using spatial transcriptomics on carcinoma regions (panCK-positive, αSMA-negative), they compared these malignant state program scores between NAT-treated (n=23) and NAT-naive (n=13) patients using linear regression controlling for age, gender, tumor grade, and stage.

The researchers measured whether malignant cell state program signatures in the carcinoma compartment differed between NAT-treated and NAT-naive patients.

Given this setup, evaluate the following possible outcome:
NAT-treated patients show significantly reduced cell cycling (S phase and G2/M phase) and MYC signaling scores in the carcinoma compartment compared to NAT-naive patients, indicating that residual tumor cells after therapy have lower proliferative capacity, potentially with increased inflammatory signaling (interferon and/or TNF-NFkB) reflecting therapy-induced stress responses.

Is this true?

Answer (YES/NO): NO